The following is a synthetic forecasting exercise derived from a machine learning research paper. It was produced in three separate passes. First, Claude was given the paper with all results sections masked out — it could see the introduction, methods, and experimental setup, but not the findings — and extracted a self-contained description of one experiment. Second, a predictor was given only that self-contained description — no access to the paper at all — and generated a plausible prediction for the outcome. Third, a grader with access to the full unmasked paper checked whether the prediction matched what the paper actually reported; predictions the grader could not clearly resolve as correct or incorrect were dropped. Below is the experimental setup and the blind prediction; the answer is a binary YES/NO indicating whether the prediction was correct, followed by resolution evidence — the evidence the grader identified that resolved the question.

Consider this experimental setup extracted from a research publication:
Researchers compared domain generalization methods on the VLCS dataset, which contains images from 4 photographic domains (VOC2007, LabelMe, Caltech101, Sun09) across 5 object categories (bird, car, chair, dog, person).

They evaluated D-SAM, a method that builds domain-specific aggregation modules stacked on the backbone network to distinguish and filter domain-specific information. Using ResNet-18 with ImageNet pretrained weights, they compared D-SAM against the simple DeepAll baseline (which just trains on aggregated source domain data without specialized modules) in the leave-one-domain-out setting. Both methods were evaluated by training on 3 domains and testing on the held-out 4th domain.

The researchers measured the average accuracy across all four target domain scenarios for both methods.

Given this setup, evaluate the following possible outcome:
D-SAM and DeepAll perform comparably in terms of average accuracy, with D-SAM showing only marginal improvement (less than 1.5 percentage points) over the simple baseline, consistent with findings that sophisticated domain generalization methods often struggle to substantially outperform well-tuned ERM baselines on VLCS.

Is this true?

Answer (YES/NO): NO